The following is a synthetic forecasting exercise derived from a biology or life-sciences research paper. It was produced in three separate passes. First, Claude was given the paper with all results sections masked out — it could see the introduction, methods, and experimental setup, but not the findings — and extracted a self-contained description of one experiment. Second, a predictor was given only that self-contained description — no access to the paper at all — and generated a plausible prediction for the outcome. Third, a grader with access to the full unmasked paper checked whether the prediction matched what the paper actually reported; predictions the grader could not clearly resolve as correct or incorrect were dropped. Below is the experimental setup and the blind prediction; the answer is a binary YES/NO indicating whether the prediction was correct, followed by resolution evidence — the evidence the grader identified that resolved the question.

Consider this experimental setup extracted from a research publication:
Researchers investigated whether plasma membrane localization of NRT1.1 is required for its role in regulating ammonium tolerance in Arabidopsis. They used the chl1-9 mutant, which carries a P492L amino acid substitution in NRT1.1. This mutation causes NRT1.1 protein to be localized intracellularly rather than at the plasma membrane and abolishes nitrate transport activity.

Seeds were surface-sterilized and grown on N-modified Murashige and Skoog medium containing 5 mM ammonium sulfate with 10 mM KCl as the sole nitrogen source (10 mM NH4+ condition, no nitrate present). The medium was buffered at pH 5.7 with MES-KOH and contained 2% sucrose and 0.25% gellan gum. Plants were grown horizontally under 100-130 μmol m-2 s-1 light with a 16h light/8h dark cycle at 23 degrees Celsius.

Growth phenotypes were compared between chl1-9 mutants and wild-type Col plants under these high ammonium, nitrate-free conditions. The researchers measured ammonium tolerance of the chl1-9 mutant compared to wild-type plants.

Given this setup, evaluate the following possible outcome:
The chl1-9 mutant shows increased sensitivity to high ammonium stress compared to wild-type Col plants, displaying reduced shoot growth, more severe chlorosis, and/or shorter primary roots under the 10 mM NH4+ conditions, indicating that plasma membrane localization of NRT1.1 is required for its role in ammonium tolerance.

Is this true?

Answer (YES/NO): NO